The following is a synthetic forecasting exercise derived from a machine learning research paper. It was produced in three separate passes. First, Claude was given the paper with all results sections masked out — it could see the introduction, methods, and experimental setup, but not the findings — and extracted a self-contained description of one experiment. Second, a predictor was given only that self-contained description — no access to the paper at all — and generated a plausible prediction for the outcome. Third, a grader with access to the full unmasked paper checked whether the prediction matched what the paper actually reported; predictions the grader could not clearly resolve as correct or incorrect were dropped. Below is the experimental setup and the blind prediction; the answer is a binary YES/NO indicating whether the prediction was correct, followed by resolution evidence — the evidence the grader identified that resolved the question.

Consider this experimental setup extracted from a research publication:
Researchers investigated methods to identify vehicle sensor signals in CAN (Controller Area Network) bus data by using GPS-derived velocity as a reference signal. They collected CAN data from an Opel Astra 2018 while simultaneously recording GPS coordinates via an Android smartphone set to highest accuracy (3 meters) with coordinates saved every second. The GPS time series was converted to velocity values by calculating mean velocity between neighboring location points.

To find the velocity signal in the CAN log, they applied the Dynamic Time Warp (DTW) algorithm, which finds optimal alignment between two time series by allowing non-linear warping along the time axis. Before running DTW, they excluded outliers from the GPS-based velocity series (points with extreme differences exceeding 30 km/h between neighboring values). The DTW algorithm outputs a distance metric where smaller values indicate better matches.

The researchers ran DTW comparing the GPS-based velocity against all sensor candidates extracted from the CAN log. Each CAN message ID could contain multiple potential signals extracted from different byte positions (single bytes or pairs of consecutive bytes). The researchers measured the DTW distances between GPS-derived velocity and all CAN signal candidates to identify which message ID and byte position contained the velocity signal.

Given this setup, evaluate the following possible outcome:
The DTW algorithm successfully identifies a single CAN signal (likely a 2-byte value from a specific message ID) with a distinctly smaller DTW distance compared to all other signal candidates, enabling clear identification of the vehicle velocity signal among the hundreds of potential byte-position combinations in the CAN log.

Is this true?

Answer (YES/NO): YES